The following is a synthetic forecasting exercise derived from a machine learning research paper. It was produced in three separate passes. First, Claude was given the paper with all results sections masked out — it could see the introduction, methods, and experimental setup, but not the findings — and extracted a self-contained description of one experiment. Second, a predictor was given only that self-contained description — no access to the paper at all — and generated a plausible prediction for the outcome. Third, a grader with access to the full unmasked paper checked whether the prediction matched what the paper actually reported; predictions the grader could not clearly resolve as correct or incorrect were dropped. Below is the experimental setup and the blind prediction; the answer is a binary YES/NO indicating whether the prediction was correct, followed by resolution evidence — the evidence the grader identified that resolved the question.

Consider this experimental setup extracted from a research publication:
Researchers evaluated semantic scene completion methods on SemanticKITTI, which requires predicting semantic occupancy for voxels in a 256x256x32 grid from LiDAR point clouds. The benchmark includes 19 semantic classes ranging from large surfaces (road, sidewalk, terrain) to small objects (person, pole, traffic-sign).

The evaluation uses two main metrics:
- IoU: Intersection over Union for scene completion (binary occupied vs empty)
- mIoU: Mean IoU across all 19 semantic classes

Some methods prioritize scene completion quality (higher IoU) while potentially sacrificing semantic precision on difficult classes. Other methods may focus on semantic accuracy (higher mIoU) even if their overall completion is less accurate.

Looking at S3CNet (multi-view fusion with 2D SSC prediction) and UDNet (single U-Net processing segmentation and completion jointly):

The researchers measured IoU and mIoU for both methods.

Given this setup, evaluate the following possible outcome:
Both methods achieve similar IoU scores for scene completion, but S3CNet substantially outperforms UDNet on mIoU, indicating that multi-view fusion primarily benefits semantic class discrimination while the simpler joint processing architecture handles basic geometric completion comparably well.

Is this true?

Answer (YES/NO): NO